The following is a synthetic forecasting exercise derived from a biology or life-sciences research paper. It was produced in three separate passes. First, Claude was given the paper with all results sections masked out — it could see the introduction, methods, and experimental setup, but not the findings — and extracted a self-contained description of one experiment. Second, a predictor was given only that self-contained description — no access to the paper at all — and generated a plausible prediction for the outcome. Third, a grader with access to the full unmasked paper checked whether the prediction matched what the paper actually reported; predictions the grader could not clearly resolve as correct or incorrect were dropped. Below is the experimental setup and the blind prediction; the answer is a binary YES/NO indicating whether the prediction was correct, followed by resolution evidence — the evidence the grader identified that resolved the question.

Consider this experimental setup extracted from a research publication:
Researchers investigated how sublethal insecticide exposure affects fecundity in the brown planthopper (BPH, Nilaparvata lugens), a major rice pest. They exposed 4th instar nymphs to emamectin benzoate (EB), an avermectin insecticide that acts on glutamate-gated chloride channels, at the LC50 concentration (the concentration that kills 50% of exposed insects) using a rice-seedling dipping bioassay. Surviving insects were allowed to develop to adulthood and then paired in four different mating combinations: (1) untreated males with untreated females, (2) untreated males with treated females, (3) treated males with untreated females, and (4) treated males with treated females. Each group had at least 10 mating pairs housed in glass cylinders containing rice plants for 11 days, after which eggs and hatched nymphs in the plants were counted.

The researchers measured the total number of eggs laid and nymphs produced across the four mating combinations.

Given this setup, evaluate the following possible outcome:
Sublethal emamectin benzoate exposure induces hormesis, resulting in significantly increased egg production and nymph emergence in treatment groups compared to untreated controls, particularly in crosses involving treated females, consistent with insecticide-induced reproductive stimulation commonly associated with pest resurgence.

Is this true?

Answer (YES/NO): YES